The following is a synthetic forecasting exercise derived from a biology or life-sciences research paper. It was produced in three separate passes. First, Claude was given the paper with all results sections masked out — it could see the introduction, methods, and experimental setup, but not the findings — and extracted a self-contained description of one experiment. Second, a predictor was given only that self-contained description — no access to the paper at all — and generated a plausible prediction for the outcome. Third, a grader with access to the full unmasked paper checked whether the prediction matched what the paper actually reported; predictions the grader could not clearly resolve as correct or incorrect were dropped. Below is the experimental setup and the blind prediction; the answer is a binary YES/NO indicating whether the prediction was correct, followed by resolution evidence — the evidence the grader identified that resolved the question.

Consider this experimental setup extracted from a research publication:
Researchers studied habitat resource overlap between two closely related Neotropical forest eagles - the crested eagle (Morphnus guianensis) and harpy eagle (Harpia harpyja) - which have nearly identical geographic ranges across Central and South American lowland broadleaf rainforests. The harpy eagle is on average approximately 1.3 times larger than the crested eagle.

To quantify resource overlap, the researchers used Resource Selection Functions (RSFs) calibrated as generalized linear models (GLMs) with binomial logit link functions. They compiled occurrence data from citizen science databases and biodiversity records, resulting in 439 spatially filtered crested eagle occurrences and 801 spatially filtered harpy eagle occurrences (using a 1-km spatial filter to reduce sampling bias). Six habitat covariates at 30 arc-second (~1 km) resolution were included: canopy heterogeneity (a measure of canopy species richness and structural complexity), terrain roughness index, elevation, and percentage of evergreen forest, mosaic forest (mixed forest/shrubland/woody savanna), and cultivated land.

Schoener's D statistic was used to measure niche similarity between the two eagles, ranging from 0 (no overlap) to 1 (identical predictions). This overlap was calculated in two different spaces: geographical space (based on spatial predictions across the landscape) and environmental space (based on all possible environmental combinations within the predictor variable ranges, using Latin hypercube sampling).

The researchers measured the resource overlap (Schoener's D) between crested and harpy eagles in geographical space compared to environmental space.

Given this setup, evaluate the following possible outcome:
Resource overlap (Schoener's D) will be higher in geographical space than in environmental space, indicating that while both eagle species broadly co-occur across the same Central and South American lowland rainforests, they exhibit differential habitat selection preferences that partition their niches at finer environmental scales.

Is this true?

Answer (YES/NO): YES